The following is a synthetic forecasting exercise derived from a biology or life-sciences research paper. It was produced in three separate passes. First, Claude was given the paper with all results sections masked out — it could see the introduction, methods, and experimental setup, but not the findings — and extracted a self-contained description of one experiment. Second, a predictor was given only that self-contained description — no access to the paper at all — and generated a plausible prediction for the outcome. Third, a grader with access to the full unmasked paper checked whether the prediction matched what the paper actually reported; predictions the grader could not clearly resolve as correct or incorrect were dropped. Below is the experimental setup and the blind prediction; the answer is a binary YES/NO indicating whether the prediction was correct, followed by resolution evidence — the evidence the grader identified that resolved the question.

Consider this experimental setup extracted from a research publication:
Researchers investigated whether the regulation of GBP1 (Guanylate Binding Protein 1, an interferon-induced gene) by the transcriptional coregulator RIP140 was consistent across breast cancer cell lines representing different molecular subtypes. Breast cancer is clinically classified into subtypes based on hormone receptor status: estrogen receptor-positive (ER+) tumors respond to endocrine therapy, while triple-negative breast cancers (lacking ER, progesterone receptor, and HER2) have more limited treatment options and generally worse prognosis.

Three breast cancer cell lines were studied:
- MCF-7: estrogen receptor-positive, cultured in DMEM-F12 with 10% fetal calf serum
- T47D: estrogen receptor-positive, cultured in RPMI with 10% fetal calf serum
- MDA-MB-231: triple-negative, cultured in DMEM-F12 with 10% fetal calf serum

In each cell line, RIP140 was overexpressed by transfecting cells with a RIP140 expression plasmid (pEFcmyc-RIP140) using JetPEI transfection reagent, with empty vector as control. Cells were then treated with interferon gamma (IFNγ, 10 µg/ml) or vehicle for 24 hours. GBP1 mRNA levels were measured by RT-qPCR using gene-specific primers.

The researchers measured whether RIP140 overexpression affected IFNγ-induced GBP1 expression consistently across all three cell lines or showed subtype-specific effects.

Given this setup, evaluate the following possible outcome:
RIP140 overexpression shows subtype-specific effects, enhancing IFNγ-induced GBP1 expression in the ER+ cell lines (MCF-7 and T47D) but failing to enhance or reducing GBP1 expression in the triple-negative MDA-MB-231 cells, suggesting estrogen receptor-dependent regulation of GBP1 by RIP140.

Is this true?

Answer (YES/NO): NO